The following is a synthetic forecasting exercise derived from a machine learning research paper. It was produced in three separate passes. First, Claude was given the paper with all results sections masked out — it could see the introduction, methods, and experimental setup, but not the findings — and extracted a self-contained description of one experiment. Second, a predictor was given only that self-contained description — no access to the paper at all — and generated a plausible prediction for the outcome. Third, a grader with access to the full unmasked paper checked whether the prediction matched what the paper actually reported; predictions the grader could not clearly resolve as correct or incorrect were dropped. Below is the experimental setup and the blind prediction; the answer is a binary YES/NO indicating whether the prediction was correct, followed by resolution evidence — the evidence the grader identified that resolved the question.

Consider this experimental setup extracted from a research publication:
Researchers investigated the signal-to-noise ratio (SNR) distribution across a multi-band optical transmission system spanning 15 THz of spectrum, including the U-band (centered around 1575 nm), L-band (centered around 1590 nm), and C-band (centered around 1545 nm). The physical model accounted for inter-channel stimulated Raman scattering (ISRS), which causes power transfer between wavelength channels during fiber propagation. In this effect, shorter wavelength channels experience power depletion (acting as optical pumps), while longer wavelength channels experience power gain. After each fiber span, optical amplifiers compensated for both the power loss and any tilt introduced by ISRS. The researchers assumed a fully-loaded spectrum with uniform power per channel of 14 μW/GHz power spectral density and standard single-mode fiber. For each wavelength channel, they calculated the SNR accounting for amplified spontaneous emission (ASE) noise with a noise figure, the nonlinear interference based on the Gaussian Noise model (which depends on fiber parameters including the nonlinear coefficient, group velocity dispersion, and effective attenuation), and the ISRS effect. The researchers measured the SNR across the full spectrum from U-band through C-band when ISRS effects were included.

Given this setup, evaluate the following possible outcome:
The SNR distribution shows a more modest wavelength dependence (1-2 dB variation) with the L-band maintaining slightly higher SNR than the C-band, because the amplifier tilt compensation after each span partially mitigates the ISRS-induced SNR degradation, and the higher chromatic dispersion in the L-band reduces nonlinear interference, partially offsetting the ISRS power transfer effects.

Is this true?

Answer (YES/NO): NO